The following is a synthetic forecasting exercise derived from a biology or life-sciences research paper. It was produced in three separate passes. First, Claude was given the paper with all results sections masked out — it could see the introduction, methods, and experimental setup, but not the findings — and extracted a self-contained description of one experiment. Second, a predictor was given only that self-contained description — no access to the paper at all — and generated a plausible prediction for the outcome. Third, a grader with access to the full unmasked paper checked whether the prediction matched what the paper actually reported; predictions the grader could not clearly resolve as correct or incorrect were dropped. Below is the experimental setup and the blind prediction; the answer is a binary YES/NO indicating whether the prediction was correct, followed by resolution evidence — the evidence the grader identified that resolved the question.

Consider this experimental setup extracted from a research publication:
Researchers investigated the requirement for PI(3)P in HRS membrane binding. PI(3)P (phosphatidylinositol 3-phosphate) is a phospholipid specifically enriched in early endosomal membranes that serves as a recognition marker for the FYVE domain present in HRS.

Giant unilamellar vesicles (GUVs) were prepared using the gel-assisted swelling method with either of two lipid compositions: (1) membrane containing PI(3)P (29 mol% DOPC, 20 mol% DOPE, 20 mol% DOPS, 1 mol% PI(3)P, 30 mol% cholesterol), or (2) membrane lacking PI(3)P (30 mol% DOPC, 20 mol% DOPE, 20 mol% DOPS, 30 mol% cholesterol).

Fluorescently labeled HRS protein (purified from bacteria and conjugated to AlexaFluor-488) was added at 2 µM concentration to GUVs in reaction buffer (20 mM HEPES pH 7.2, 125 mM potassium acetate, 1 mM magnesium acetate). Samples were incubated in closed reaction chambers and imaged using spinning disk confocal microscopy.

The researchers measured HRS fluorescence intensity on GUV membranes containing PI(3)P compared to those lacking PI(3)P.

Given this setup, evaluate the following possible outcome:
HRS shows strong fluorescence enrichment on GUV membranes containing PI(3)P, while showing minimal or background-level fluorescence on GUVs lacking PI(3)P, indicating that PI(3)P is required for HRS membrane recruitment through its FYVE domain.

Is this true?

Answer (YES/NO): YES